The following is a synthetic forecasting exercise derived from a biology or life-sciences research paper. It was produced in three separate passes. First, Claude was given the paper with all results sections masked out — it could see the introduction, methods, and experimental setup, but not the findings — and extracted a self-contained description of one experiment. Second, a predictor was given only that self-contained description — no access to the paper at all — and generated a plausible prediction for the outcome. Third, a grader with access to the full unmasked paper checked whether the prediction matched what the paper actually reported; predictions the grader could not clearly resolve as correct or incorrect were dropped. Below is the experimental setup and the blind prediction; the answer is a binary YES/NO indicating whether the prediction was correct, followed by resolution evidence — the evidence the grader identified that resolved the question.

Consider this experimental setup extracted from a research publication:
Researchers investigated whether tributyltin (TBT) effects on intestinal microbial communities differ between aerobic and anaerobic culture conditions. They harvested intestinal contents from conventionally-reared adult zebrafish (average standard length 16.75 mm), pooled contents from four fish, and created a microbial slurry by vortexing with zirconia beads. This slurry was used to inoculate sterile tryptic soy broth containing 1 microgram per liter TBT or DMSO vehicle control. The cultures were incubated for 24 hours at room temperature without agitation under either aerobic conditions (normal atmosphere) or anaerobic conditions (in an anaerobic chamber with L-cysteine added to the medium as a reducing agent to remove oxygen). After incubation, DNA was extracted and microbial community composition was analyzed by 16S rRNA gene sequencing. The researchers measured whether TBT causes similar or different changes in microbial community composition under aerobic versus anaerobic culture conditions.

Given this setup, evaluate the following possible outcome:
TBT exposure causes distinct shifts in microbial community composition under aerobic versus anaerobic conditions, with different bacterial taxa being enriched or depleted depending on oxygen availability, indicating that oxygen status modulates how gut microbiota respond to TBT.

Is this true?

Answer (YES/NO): NO